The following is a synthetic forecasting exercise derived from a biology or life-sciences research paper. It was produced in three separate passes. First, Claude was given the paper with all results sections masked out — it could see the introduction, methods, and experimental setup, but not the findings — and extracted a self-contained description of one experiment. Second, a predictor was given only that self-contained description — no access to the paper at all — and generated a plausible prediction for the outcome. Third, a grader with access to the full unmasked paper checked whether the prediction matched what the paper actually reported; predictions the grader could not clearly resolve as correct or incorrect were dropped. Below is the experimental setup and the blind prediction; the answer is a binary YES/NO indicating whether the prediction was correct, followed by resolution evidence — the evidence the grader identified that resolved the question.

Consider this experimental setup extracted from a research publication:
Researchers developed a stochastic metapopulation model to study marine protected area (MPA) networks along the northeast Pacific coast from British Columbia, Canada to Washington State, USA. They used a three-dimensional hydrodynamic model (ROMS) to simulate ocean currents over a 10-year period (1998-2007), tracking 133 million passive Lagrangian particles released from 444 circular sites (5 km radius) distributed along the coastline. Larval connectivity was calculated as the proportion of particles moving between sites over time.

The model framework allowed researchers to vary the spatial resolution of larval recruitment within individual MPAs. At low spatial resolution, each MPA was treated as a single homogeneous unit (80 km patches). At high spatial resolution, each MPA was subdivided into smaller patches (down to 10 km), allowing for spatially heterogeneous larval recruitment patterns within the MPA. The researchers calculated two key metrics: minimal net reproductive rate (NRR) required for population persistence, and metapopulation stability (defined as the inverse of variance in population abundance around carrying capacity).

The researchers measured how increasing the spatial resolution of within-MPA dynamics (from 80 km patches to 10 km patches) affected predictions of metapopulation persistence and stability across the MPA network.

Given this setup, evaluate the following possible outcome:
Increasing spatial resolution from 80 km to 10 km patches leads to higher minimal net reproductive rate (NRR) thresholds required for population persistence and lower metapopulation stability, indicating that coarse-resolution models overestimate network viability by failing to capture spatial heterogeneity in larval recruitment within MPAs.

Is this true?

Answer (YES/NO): NO